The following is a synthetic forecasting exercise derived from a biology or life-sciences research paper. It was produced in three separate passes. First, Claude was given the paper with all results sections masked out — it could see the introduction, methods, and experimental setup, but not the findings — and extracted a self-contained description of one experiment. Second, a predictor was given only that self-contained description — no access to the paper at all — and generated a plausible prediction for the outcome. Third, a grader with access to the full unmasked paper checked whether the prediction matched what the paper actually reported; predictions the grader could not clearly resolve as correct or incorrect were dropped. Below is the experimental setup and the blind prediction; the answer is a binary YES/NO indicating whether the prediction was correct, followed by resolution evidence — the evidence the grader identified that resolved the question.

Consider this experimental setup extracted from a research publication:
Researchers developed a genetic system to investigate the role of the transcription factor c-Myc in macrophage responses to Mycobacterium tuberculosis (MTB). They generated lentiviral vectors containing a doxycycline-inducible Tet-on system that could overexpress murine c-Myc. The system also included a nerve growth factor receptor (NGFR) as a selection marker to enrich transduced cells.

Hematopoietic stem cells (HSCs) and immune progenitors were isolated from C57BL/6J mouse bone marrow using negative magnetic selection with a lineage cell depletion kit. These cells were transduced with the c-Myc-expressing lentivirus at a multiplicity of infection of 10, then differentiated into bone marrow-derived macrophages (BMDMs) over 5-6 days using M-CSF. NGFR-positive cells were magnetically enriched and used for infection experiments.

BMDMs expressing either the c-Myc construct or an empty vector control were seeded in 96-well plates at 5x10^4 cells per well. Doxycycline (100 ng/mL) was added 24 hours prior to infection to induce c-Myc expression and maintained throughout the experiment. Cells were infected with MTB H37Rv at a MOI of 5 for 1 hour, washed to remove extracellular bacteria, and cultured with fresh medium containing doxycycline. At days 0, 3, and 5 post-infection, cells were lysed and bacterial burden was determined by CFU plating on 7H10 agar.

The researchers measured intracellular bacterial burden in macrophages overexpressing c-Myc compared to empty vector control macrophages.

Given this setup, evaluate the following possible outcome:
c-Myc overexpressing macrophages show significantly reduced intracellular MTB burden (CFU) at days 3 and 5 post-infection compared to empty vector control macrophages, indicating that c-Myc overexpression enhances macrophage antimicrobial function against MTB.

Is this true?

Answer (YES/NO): NO